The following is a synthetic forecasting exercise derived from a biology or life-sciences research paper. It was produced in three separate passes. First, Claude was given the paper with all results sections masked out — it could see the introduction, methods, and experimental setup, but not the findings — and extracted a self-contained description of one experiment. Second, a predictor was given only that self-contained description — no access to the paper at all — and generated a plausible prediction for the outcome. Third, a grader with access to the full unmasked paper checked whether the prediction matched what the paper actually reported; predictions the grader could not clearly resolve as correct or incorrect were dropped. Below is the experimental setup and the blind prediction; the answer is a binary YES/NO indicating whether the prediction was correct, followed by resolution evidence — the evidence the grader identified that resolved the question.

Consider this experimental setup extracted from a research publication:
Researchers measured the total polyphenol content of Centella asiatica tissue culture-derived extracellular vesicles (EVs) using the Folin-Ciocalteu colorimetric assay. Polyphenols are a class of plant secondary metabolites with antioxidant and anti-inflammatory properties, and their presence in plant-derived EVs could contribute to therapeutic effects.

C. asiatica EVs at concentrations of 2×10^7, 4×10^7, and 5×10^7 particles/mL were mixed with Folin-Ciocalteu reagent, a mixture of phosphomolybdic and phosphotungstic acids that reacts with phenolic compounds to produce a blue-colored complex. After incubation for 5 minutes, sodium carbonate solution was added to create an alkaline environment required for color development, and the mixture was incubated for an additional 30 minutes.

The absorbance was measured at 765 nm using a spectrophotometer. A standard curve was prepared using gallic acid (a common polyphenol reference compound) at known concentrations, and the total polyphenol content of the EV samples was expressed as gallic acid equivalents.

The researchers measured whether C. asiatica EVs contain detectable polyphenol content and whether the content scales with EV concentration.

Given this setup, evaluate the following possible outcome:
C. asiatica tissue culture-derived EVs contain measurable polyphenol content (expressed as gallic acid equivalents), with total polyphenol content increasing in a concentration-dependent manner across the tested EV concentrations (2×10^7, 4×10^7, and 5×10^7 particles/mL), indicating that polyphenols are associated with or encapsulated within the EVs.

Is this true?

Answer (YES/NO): YES